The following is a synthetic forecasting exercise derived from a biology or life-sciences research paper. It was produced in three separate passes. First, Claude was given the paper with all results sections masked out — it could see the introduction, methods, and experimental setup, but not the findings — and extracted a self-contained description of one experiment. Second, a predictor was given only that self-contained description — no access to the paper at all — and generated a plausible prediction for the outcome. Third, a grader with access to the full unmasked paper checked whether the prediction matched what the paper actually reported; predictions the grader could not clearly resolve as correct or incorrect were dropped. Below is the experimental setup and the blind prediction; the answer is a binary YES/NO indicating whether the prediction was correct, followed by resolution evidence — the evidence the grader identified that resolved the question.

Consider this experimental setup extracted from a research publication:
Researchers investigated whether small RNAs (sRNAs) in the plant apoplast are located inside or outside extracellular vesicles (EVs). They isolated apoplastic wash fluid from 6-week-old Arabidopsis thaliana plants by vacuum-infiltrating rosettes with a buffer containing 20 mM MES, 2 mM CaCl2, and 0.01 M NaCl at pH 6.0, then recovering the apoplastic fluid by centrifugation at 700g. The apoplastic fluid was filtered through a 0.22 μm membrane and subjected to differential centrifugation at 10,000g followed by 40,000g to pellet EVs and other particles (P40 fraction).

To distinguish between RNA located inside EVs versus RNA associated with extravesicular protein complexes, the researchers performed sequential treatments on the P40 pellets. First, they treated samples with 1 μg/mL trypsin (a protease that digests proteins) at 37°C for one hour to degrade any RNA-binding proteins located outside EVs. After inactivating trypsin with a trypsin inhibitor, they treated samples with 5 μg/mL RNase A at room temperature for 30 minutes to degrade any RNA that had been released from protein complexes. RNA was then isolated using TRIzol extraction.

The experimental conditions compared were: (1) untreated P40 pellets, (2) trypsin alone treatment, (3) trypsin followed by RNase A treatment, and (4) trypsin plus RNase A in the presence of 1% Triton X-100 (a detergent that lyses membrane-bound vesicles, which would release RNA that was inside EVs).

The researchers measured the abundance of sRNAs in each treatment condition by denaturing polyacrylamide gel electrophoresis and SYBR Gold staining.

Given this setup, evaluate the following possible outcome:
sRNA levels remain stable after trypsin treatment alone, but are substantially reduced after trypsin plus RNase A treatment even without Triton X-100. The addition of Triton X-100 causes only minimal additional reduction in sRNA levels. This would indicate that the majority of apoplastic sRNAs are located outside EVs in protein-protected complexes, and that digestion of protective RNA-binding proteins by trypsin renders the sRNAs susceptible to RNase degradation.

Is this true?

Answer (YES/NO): YES